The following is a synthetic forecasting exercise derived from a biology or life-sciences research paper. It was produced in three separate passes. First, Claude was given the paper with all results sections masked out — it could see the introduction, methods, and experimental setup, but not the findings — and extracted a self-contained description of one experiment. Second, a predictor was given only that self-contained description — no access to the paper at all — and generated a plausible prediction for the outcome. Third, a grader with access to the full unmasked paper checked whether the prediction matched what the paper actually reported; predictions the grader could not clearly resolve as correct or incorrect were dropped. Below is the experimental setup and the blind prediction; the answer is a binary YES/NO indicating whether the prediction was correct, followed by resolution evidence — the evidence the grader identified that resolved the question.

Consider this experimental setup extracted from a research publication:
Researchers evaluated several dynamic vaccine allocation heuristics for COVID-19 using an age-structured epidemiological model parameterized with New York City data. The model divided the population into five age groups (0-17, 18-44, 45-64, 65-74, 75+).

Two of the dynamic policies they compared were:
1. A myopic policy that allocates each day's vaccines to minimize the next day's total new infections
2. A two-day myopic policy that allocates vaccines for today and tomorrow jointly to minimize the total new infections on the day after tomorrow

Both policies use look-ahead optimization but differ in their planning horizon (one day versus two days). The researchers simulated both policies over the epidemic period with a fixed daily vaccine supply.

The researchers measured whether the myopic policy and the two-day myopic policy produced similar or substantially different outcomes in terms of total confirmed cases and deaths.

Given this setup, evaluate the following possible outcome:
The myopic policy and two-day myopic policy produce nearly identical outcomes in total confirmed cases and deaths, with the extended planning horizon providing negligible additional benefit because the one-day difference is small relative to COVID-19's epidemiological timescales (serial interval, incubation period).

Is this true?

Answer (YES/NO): NO